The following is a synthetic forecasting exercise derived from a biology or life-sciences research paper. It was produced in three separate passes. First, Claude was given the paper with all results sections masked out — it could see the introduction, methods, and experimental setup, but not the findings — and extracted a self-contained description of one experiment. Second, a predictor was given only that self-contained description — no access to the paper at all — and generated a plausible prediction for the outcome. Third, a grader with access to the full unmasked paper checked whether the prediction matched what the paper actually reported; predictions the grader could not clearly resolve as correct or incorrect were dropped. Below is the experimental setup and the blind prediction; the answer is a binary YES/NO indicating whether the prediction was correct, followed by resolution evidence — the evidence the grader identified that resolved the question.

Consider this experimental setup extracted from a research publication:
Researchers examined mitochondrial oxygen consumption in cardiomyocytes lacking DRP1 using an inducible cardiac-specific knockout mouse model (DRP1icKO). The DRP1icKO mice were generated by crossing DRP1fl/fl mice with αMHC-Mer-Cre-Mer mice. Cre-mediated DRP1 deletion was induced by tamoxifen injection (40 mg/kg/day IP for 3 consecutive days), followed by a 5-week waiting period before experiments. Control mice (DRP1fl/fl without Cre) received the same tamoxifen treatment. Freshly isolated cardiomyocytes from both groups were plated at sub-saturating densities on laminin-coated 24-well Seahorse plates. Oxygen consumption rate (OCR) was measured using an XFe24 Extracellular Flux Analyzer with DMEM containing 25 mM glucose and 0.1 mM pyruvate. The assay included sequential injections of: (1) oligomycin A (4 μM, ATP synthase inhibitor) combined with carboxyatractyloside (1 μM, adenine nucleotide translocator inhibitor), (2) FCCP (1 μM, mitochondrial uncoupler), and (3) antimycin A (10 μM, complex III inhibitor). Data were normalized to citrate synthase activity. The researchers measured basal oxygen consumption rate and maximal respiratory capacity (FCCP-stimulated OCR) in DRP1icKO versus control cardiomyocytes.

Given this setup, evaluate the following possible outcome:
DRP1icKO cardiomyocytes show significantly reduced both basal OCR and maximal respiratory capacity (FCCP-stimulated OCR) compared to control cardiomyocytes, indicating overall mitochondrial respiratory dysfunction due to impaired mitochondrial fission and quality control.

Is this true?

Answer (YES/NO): NO